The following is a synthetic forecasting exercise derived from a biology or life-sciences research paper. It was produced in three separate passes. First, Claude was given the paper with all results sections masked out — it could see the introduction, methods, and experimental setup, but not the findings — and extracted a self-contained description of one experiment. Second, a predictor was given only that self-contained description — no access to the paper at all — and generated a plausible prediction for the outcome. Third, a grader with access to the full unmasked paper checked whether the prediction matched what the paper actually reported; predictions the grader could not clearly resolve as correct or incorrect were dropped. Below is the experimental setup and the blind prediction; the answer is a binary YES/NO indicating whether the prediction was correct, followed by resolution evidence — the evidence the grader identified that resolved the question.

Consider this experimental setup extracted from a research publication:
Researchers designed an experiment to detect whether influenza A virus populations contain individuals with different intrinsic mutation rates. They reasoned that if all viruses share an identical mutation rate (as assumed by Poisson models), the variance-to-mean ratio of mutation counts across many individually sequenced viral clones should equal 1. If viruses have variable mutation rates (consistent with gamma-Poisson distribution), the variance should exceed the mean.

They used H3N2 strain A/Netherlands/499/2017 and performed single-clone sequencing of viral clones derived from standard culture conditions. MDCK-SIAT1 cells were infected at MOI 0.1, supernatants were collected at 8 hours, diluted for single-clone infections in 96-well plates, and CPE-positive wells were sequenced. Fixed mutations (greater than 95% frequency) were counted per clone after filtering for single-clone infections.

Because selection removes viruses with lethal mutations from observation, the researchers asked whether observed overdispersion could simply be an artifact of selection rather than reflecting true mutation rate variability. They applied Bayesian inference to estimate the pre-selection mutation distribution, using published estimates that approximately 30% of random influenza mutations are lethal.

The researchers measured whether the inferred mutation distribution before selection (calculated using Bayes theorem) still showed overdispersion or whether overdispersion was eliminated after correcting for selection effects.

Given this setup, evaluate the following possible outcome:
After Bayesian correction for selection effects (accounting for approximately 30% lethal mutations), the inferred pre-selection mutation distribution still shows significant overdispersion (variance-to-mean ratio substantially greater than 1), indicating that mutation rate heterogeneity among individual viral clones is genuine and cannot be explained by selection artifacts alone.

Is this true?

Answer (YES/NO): YES